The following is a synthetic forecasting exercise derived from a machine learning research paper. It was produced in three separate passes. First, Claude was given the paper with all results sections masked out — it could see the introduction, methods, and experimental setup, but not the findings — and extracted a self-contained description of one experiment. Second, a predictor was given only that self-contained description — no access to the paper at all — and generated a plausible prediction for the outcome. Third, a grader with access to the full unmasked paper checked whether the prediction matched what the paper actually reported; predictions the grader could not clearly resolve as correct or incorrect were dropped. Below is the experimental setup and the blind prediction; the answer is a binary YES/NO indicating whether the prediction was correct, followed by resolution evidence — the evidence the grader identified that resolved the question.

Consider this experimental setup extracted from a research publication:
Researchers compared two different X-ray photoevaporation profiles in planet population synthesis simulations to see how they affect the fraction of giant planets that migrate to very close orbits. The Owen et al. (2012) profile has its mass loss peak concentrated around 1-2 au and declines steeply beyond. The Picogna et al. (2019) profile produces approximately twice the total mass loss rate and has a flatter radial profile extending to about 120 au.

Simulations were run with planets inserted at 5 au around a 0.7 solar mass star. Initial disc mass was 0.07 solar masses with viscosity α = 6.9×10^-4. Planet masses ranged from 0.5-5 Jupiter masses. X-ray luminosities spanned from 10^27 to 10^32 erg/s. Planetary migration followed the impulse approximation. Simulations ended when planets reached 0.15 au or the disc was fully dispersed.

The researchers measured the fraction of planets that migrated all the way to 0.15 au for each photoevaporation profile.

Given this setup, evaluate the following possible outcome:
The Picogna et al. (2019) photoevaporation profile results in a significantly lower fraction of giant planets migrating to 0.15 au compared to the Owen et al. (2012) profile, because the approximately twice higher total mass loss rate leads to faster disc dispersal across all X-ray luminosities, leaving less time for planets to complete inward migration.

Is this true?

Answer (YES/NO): NO